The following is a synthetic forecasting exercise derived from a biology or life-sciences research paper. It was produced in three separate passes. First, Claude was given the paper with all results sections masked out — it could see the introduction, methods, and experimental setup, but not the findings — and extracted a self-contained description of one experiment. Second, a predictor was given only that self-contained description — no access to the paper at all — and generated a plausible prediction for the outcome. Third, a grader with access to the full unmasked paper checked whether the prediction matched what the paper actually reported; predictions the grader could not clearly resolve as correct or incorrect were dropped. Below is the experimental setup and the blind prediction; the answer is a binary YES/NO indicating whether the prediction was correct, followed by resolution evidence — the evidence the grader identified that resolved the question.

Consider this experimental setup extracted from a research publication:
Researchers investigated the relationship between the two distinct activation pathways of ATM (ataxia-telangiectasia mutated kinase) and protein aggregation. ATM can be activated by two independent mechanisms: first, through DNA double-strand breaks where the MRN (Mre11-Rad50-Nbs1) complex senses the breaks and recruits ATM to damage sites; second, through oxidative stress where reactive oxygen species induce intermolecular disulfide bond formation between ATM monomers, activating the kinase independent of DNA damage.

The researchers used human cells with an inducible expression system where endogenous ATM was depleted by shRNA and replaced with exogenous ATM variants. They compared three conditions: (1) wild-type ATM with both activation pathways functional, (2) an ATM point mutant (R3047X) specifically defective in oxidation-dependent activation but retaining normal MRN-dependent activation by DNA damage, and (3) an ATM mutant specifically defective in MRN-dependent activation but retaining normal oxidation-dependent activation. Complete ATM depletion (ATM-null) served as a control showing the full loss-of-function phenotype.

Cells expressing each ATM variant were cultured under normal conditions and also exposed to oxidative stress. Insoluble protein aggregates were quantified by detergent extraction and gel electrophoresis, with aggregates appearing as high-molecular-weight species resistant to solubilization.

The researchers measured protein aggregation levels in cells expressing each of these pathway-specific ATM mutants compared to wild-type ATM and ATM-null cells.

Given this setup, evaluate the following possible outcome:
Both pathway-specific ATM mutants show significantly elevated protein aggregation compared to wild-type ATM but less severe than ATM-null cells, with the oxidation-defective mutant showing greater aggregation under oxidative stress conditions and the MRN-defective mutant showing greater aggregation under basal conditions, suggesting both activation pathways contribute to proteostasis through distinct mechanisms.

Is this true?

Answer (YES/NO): NO